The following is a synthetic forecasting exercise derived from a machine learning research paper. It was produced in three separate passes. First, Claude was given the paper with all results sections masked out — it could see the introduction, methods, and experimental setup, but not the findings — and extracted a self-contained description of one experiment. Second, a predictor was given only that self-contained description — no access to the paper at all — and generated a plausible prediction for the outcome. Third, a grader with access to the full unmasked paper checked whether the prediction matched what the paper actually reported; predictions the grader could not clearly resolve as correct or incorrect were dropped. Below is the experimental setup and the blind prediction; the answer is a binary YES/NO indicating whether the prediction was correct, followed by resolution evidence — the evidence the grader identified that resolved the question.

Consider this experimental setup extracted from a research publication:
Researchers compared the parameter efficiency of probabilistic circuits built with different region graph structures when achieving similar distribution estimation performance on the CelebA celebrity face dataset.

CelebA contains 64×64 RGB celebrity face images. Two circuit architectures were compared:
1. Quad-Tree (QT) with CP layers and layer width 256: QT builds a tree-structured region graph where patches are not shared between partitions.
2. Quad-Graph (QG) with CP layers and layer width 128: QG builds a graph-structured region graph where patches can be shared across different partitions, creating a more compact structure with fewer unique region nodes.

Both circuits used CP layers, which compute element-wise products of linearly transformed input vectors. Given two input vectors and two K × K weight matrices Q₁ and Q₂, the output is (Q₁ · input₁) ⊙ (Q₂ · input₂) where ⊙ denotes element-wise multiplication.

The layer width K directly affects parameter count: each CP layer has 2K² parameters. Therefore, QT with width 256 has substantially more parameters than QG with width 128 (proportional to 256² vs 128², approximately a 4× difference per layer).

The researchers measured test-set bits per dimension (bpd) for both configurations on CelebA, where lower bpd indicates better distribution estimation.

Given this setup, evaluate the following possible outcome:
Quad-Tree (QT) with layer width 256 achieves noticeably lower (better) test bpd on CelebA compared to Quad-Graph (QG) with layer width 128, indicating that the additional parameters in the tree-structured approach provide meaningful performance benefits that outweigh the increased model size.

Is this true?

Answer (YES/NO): NO